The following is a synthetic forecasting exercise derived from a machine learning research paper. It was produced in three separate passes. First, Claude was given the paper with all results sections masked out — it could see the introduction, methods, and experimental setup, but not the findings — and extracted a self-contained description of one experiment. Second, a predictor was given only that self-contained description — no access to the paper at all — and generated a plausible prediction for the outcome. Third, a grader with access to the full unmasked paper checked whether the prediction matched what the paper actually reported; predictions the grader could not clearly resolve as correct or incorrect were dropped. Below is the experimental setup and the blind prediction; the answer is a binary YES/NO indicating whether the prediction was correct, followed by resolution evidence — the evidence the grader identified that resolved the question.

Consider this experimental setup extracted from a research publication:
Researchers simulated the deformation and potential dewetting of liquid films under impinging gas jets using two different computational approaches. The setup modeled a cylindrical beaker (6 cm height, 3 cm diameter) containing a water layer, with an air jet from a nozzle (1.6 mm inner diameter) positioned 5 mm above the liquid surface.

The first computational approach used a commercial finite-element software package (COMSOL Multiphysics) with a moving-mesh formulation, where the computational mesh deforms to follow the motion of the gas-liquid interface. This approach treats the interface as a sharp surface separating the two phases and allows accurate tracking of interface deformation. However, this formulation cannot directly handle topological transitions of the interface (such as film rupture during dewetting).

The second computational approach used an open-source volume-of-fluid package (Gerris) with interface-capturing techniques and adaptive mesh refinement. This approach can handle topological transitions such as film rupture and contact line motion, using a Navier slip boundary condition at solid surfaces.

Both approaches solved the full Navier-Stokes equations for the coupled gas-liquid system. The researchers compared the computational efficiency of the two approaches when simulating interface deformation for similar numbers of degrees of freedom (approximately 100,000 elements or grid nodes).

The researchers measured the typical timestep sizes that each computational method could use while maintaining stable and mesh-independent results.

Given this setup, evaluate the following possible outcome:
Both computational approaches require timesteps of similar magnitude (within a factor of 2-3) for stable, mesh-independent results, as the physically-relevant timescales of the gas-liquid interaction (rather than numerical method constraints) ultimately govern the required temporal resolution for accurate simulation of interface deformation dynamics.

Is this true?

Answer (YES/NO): NO